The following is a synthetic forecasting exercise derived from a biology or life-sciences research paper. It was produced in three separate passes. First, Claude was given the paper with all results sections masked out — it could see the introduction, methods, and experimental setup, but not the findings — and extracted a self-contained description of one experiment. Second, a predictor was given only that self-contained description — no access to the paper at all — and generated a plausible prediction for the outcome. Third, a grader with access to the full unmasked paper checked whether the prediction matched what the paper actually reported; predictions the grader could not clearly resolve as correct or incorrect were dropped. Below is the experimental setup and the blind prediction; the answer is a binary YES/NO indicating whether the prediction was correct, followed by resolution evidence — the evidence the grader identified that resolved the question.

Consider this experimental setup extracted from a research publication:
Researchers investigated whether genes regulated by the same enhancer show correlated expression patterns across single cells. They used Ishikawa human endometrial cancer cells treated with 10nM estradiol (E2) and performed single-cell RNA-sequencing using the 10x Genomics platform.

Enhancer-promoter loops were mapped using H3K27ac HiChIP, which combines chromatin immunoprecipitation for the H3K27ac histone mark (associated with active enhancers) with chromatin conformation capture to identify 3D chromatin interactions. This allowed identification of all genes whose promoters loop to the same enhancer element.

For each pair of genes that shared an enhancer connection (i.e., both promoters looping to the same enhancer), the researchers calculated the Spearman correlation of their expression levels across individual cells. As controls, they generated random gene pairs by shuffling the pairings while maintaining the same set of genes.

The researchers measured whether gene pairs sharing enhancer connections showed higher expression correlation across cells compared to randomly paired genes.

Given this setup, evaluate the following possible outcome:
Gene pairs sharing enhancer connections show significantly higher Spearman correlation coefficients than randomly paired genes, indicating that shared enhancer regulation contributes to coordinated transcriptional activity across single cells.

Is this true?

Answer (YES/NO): YES